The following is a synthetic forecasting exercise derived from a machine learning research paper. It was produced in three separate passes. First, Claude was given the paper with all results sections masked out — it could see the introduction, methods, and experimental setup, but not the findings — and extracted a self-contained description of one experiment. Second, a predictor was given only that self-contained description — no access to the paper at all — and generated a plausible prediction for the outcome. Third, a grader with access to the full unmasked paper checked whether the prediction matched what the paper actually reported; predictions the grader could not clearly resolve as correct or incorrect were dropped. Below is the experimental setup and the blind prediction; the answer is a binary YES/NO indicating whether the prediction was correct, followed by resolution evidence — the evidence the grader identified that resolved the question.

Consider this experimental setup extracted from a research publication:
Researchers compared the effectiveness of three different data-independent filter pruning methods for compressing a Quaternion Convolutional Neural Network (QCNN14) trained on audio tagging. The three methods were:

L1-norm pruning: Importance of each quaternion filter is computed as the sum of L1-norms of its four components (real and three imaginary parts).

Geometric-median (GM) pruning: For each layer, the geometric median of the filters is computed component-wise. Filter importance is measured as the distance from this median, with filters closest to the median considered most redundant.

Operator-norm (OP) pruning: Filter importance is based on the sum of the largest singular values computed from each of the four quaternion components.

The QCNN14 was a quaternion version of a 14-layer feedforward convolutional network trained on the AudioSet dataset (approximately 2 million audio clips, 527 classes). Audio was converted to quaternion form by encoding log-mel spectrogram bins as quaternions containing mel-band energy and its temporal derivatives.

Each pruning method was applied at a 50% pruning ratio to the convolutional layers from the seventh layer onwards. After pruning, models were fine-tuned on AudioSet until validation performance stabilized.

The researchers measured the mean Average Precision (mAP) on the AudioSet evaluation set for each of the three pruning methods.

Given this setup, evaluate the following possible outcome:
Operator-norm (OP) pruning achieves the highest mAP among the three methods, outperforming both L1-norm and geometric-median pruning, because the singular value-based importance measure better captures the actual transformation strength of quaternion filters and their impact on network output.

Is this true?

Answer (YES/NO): NO